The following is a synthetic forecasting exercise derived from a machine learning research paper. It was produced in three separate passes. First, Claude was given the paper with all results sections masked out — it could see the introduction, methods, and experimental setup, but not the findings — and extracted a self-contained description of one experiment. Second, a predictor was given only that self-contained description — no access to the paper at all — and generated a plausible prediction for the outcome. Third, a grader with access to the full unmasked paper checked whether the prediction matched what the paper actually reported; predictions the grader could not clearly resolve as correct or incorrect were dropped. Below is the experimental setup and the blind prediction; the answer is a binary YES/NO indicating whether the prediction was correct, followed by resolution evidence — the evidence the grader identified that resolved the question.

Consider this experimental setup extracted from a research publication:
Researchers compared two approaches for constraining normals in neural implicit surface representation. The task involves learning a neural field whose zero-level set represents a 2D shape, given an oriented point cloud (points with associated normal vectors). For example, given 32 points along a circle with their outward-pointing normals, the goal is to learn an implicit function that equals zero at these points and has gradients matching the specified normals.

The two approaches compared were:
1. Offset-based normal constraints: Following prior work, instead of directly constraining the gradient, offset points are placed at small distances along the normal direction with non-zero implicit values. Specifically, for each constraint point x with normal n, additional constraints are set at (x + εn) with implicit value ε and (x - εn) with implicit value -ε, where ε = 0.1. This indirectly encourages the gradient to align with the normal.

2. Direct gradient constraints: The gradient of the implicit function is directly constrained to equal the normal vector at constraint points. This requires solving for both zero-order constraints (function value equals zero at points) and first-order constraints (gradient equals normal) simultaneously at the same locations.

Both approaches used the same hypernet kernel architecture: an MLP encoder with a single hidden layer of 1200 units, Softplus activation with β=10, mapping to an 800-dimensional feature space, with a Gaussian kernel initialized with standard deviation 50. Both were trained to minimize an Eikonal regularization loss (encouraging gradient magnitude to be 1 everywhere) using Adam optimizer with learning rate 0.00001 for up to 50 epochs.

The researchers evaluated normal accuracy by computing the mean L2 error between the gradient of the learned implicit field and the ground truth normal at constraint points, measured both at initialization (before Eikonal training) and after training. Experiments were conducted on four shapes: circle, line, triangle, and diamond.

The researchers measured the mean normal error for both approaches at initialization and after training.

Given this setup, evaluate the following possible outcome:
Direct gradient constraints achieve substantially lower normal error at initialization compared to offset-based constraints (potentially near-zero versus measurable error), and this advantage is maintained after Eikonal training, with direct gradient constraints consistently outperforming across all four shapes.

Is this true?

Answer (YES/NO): YES